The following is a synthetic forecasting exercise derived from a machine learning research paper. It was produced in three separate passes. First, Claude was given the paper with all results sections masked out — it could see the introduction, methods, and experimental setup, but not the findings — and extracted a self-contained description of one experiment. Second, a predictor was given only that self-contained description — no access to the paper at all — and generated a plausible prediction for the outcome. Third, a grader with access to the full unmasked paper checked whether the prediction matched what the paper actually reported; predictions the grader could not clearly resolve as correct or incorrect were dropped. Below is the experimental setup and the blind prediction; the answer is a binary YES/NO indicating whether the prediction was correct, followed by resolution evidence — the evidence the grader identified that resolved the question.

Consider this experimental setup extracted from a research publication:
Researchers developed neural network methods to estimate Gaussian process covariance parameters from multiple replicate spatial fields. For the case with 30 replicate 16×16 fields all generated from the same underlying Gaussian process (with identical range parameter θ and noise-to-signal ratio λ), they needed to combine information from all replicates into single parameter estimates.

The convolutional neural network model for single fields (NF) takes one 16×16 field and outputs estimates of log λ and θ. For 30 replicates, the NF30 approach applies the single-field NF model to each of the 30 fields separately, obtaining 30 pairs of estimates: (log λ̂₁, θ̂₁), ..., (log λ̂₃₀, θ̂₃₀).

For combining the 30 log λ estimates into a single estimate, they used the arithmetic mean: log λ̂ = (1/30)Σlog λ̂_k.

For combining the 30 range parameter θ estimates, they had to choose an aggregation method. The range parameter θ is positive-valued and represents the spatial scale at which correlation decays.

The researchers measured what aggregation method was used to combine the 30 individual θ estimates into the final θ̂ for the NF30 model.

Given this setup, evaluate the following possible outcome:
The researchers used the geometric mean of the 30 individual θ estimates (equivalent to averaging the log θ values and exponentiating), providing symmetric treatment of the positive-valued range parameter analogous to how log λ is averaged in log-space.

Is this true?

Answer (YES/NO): YES